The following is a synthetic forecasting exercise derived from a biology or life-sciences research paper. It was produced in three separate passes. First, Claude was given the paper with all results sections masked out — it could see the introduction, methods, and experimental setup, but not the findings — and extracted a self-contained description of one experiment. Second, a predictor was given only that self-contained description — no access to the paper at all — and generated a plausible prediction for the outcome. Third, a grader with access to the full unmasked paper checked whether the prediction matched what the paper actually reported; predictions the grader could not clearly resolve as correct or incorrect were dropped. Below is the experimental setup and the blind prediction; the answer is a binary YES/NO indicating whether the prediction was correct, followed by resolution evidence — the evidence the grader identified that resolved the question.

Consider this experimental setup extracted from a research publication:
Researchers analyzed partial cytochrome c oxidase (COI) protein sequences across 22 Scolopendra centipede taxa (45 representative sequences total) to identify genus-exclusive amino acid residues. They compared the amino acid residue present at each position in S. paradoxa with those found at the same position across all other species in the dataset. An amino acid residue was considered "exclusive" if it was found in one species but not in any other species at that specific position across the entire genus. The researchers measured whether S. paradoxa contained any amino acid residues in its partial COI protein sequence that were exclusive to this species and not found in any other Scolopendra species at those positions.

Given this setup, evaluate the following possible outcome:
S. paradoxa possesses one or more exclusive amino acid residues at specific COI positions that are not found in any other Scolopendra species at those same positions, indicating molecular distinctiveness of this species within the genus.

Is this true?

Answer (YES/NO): YES